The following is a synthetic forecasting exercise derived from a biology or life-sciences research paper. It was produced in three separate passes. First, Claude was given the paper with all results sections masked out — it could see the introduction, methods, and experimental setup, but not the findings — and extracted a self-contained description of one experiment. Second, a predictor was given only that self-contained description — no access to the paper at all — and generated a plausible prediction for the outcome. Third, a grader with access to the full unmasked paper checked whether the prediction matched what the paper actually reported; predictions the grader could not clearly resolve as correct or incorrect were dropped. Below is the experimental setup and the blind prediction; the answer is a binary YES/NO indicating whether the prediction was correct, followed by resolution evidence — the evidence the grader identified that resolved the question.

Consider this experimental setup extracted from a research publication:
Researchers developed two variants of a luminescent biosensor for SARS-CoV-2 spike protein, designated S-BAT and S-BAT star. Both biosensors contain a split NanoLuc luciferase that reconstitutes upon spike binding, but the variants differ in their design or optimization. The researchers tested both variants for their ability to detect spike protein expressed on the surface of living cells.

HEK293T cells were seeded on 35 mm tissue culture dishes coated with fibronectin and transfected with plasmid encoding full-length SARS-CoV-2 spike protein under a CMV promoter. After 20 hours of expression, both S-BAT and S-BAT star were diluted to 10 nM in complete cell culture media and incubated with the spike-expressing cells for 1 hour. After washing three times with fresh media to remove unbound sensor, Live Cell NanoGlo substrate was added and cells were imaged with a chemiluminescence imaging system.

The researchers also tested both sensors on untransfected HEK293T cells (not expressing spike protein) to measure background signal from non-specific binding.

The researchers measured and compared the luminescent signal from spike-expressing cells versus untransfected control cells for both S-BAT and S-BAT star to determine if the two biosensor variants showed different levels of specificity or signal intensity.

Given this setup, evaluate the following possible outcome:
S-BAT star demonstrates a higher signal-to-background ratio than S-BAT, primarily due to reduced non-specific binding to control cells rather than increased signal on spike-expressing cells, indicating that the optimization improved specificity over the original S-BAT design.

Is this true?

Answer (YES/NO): NO